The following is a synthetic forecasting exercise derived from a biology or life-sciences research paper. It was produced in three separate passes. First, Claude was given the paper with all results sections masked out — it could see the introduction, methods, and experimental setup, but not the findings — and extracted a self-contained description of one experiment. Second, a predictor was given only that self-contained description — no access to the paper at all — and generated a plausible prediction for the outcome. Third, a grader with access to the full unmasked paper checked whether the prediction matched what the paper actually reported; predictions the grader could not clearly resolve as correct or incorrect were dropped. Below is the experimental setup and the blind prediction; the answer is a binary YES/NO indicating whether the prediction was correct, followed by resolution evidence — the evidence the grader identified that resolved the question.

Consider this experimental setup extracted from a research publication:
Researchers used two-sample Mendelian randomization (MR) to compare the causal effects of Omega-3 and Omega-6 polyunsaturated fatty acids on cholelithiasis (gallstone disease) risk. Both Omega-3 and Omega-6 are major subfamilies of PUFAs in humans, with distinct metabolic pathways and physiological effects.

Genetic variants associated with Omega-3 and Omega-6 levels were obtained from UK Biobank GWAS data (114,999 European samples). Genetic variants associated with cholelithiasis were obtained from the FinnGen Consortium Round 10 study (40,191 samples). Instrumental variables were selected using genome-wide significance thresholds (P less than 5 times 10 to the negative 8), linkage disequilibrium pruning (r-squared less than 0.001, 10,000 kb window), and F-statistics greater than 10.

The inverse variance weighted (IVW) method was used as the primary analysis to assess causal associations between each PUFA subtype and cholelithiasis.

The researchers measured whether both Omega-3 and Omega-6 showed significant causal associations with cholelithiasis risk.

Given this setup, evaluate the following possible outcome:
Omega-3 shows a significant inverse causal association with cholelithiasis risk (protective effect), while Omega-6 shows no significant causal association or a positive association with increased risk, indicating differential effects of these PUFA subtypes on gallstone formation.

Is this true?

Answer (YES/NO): YES